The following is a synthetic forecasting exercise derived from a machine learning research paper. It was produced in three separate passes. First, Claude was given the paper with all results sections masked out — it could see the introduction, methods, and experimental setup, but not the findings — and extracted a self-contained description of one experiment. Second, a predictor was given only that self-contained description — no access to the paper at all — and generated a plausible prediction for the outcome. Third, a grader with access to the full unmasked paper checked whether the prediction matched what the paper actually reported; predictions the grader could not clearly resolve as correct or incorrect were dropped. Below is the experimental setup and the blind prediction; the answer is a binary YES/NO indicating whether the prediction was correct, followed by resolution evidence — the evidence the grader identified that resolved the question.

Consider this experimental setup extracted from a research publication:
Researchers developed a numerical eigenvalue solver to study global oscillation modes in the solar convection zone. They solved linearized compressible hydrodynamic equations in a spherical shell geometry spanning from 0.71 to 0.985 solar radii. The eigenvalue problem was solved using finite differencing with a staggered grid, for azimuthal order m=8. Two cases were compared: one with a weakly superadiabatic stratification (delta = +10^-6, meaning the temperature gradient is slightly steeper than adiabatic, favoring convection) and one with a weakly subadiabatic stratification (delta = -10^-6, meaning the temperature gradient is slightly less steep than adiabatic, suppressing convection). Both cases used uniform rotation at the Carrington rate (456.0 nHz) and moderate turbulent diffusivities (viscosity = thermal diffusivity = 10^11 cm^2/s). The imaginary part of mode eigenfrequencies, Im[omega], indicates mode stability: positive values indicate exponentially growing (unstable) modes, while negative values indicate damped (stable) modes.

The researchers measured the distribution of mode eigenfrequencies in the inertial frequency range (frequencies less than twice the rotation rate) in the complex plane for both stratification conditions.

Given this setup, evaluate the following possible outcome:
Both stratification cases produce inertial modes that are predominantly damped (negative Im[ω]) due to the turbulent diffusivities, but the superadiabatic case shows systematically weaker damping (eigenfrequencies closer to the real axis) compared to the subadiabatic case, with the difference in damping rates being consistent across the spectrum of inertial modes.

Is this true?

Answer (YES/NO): NO